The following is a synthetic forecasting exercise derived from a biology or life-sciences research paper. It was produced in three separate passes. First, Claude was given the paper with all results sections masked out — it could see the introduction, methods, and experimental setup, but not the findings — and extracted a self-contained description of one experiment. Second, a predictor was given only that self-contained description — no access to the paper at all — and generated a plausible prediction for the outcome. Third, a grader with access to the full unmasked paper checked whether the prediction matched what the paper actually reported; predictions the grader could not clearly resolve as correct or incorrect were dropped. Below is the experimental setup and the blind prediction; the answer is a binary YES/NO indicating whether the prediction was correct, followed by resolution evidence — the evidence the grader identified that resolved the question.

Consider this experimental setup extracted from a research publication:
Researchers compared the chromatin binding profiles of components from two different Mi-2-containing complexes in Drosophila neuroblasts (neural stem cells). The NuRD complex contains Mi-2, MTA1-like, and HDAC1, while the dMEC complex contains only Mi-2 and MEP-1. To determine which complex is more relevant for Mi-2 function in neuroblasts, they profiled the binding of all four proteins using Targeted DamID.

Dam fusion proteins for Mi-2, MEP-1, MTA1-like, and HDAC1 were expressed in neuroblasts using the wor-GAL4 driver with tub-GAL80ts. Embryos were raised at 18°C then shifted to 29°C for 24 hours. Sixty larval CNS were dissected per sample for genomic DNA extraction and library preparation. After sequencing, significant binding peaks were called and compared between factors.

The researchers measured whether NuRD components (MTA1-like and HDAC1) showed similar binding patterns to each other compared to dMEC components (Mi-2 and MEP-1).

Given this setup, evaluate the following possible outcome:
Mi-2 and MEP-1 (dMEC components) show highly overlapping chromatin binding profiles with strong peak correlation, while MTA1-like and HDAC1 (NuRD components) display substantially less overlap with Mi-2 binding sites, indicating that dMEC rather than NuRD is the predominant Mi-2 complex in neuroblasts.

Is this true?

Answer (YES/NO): YES